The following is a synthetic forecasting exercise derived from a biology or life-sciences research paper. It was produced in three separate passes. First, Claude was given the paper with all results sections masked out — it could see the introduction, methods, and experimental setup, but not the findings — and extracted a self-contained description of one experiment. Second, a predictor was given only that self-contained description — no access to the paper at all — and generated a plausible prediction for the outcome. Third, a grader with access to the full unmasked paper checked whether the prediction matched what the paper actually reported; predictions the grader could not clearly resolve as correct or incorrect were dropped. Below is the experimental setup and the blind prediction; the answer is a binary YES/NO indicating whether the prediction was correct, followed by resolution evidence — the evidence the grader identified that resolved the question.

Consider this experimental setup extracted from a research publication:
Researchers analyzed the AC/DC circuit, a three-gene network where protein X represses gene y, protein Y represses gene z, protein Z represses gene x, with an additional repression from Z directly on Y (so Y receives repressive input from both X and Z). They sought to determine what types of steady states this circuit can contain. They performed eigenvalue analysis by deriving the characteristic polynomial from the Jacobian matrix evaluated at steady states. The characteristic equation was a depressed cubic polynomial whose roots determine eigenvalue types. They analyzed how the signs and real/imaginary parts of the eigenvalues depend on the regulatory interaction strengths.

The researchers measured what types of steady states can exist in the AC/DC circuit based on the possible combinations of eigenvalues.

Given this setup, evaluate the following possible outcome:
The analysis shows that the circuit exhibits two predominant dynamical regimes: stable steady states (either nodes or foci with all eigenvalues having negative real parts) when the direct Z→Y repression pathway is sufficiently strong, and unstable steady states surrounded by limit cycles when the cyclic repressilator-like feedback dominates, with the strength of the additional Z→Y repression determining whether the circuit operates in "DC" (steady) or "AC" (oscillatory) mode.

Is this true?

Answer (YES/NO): NO